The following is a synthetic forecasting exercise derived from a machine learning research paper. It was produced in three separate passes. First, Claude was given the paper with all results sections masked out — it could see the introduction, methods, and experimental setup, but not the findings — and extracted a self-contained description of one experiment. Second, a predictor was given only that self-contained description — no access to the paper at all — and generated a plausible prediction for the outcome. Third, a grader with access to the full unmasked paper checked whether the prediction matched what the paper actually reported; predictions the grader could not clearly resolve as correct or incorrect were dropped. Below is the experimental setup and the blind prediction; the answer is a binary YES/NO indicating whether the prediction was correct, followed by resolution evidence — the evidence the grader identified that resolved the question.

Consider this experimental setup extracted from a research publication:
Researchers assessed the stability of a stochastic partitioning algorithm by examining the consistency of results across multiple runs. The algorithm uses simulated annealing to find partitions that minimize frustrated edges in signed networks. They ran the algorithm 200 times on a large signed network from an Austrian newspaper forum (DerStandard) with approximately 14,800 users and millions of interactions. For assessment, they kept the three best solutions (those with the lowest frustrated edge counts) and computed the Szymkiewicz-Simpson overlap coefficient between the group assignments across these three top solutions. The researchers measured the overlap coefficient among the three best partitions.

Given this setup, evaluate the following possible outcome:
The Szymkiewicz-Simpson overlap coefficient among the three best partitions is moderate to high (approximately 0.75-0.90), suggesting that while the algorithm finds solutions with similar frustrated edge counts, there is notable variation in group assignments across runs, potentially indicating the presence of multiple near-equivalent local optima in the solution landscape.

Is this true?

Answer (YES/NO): YES